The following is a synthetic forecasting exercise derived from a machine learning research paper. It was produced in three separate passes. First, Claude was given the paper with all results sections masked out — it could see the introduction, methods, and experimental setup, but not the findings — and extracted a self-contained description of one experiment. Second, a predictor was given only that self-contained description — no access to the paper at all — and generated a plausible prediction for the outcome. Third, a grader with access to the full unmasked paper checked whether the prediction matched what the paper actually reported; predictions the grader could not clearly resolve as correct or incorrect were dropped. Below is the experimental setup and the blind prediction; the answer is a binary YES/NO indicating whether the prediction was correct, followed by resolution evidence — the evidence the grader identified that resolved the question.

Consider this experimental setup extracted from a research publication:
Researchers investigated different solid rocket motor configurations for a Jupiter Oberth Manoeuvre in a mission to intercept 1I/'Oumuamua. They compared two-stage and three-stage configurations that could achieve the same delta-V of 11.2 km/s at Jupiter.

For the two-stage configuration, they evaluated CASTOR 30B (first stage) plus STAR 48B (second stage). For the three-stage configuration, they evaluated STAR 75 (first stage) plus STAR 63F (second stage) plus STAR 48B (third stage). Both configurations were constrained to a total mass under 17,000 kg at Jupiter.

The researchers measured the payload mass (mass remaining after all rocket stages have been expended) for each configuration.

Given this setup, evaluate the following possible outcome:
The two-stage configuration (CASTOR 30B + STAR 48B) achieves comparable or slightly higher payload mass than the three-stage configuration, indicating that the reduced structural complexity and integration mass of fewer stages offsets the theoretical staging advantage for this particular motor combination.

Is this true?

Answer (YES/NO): NO